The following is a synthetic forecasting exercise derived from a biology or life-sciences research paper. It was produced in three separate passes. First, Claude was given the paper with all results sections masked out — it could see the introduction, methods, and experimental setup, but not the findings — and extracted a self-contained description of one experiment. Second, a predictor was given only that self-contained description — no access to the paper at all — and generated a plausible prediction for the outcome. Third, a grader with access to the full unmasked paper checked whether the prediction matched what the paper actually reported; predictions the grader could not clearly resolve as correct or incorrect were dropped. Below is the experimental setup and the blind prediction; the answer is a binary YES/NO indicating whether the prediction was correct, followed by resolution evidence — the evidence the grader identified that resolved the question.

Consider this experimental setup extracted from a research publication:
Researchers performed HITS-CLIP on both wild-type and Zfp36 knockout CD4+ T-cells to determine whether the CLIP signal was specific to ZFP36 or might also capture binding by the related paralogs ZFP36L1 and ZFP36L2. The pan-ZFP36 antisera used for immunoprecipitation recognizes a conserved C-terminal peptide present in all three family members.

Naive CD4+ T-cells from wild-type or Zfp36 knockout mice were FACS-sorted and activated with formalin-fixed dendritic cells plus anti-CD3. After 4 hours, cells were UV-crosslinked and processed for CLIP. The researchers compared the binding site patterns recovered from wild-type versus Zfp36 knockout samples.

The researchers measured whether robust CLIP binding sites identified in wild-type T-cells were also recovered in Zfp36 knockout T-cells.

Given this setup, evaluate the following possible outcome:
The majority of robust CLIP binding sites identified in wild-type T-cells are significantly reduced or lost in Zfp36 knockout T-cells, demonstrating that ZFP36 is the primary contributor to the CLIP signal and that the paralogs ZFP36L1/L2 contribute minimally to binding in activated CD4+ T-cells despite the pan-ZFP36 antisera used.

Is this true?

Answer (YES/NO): NO